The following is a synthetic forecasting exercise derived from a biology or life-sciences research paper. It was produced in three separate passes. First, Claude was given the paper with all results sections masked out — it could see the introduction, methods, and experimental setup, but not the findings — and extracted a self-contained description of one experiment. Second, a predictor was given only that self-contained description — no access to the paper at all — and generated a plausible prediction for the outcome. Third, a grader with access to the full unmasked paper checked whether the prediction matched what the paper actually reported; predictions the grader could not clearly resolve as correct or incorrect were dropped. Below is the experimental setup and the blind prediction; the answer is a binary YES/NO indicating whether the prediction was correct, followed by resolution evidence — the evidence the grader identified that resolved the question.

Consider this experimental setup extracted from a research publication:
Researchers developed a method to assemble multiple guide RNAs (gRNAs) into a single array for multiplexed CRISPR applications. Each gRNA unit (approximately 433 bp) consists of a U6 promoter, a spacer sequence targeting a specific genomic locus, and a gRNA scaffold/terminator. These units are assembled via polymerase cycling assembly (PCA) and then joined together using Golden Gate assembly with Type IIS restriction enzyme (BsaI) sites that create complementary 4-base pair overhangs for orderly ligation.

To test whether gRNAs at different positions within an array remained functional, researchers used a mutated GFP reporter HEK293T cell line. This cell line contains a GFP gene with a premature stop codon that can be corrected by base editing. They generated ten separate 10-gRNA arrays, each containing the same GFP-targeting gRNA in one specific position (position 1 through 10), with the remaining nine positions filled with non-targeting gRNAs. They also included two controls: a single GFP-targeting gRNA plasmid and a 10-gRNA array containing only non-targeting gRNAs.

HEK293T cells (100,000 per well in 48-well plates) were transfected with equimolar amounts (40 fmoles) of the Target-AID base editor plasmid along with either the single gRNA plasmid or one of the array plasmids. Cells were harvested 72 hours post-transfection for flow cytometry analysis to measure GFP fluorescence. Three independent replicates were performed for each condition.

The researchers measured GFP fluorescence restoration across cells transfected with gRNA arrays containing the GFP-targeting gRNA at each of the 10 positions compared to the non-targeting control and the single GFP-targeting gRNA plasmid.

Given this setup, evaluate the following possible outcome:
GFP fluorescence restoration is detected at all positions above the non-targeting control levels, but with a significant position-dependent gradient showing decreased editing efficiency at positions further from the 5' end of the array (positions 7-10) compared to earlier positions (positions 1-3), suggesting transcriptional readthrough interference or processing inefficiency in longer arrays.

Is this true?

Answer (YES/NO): NO